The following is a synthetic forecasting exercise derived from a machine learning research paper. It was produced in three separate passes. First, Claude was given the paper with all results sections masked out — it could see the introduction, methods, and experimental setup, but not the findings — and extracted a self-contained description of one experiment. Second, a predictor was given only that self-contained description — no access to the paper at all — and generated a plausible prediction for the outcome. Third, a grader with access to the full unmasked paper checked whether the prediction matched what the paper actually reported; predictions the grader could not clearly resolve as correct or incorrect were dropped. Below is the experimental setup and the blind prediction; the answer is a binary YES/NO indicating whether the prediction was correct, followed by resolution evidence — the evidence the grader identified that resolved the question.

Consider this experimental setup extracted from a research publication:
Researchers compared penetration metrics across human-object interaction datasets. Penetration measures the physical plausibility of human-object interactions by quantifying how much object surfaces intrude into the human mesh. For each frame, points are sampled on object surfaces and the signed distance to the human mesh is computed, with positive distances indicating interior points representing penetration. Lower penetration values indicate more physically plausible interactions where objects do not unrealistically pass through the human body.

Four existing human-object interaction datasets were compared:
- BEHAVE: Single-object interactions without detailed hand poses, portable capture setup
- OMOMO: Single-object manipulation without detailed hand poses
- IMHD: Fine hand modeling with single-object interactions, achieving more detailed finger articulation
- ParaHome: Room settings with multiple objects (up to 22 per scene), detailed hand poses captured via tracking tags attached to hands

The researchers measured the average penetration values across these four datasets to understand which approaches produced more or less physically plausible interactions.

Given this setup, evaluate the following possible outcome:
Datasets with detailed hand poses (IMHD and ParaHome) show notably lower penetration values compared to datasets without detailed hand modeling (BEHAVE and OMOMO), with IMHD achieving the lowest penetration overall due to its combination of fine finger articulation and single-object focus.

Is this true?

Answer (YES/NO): NO